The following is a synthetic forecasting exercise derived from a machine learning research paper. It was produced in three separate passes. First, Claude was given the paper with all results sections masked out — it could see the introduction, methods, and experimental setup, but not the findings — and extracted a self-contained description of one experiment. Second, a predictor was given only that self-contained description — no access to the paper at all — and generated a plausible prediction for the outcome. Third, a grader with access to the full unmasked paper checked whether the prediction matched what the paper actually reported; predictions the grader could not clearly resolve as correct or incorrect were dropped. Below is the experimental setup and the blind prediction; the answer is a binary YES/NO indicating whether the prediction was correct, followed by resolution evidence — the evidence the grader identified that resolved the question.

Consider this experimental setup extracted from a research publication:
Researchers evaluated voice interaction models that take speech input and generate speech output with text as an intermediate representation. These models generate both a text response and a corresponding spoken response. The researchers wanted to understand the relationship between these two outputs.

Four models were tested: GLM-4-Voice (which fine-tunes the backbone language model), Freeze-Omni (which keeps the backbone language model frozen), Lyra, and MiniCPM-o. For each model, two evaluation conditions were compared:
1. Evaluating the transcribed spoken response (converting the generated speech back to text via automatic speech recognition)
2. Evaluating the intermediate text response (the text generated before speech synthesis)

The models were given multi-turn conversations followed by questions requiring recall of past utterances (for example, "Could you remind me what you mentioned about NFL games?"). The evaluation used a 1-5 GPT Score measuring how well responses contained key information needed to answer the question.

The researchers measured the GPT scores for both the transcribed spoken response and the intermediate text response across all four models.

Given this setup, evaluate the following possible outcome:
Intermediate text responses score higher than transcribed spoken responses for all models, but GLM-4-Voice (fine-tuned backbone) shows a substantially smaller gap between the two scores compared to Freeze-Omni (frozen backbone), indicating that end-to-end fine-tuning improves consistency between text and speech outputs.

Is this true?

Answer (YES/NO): NO